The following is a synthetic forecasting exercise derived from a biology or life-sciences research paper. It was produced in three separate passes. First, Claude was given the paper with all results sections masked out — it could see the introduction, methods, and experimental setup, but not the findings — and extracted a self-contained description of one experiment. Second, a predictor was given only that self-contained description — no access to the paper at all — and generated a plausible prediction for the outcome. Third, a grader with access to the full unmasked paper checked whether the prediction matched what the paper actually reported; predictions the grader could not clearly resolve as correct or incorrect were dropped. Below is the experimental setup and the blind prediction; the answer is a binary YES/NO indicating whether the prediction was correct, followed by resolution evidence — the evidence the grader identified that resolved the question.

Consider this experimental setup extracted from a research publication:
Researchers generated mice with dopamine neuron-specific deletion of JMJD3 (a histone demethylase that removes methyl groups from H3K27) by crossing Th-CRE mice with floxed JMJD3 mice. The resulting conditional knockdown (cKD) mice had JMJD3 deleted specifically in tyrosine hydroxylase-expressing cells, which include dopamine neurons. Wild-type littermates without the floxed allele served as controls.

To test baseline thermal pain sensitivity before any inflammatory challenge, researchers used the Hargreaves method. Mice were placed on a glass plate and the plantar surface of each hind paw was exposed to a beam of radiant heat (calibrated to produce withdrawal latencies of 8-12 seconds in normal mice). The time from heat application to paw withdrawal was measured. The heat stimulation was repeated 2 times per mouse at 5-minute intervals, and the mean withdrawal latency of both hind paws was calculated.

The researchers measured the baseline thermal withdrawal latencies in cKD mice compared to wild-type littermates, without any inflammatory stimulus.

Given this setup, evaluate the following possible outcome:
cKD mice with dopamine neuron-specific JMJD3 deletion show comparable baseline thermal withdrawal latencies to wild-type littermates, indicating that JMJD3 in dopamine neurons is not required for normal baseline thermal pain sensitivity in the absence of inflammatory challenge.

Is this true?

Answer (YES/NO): YES